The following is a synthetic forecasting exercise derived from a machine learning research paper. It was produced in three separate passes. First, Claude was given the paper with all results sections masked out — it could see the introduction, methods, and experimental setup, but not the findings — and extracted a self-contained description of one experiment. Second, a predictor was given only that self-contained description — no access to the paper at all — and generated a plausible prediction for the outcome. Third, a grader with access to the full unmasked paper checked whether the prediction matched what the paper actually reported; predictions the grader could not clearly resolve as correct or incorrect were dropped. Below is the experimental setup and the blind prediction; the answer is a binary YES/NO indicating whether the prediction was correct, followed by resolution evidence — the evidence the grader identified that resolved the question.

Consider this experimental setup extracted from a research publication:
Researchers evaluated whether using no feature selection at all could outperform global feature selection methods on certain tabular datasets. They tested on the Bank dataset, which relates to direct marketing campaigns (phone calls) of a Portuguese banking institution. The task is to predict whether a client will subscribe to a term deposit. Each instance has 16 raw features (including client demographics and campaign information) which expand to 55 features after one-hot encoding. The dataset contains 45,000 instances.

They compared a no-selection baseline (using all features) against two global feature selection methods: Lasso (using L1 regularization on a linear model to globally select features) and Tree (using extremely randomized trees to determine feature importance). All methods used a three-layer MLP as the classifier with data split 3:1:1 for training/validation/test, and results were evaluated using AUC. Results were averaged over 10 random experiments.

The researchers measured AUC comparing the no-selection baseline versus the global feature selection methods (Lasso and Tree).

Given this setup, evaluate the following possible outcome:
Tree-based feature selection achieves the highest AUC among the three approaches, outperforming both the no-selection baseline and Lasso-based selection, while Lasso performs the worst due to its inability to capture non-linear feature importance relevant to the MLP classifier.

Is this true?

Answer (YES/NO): NO